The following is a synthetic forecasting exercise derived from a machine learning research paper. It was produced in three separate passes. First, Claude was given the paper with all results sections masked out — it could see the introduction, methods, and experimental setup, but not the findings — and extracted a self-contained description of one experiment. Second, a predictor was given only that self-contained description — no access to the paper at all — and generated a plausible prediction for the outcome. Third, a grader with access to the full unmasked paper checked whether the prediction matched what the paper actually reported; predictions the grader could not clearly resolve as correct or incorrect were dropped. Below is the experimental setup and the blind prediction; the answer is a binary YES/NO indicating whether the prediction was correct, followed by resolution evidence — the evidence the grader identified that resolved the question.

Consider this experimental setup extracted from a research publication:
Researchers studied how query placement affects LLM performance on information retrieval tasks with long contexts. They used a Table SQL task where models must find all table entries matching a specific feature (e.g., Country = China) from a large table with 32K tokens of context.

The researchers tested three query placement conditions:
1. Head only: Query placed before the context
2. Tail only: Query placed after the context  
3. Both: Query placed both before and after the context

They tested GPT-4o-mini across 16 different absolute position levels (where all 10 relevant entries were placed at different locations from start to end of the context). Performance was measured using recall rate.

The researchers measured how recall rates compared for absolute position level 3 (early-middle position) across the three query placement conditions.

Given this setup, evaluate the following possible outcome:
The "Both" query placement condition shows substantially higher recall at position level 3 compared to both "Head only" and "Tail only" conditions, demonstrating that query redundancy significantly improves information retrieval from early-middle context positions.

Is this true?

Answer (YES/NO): YES